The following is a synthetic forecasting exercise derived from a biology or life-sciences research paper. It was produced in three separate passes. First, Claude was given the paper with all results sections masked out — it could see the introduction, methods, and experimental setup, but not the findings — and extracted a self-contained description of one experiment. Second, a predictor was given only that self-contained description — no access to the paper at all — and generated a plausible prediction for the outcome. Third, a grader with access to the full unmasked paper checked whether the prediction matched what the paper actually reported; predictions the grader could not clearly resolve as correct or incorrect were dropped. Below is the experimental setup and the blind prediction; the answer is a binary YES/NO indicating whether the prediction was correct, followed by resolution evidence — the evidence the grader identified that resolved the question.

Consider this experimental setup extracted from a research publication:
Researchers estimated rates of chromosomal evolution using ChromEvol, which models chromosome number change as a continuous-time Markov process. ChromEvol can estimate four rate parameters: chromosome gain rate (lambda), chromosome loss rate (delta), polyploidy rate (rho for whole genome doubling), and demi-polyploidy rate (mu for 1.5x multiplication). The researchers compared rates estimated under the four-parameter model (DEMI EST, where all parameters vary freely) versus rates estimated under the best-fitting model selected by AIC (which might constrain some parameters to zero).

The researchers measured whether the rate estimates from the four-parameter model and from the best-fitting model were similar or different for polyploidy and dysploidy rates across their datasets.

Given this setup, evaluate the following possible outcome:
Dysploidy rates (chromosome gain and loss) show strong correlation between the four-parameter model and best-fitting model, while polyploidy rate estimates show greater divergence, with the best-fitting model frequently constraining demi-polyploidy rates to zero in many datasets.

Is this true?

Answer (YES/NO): NO